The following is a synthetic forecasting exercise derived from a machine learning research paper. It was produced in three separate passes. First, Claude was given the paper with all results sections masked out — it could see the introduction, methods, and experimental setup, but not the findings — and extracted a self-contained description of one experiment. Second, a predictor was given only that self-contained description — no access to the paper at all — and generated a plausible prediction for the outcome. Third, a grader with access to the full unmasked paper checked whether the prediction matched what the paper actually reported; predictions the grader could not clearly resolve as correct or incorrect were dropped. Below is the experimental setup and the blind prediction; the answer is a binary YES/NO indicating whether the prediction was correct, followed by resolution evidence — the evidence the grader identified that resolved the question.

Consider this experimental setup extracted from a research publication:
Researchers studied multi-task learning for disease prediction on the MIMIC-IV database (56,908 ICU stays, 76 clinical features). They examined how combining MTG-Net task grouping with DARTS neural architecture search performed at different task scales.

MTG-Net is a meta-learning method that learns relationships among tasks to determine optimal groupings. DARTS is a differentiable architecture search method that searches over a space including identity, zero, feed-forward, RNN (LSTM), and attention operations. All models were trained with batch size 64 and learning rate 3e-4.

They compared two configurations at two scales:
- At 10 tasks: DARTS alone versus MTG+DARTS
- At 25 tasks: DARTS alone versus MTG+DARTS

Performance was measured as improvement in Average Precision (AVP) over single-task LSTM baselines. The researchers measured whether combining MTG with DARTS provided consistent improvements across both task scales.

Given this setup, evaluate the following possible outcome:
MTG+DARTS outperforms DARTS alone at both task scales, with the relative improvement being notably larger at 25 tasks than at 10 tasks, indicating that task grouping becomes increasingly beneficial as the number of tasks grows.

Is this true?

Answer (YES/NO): NO